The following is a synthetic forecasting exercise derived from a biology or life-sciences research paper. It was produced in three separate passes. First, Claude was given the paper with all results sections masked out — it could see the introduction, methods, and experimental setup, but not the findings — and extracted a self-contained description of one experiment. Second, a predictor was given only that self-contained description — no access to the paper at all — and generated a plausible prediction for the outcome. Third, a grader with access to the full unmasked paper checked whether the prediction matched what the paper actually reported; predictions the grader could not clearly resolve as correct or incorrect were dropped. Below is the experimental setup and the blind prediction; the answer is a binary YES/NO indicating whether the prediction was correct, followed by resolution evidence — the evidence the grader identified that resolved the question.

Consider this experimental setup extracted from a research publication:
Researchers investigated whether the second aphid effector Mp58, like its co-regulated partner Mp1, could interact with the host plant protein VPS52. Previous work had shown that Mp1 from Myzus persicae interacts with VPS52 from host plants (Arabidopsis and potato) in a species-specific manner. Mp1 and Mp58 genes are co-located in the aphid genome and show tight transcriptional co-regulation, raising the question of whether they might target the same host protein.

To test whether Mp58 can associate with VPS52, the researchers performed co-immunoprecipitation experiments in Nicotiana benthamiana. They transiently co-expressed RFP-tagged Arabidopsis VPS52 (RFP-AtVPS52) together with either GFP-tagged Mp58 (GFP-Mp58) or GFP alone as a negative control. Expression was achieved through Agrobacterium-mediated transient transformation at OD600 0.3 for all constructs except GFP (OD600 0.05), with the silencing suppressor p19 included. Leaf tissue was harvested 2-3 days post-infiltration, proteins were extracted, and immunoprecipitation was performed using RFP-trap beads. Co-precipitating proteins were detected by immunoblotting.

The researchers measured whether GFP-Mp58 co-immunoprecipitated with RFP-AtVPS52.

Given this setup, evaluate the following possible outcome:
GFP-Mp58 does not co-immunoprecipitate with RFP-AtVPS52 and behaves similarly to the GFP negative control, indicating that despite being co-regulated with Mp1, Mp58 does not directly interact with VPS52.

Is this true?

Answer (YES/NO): NO